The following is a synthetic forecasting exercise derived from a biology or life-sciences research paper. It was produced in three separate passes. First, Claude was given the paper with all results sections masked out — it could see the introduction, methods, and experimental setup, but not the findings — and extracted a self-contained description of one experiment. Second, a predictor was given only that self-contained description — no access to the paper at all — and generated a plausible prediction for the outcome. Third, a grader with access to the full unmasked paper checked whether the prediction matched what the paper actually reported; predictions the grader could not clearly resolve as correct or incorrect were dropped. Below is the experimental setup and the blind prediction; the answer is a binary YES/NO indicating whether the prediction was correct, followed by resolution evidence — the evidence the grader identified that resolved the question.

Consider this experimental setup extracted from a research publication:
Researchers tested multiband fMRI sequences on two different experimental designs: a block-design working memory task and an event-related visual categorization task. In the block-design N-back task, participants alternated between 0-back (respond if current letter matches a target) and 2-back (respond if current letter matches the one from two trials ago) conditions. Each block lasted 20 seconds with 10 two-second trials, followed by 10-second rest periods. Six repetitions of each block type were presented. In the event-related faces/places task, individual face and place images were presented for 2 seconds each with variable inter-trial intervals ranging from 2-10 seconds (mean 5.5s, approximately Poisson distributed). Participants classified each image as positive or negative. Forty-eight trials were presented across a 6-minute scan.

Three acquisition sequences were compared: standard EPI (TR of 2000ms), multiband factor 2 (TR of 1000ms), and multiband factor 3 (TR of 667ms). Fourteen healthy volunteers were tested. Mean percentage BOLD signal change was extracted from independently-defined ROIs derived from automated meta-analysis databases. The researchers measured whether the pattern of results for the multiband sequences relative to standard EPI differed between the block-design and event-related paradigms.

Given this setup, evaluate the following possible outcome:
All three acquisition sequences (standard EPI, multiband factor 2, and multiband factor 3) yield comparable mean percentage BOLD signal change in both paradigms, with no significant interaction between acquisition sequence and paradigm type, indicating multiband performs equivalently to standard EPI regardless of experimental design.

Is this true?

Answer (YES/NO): NO